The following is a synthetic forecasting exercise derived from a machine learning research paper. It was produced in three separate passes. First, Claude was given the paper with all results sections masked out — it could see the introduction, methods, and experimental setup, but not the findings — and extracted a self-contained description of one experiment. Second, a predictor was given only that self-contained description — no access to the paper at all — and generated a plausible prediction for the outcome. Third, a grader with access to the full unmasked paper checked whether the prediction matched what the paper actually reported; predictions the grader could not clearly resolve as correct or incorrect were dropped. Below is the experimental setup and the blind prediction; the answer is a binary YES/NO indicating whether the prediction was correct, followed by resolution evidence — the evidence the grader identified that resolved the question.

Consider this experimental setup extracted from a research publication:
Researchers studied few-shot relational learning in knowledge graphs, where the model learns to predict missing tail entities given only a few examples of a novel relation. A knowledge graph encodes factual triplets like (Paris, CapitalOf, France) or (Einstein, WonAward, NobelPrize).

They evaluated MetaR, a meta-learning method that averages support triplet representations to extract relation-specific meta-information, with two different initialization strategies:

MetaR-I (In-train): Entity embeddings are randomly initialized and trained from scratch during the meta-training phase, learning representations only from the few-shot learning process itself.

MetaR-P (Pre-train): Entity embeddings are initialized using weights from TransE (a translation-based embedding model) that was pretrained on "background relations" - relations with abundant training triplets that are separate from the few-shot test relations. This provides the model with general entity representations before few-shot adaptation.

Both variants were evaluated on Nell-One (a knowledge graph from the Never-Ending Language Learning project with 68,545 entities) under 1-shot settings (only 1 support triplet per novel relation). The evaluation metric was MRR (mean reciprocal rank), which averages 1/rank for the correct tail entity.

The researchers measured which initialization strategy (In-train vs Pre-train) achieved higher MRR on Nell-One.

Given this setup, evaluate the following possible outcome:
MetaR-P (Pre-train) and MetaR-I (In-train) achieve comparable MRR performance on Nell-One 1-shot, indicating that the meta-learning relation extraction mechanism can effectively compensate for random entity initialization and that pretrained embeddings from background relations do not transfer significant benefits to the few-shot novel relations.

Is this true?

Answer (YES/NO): NO